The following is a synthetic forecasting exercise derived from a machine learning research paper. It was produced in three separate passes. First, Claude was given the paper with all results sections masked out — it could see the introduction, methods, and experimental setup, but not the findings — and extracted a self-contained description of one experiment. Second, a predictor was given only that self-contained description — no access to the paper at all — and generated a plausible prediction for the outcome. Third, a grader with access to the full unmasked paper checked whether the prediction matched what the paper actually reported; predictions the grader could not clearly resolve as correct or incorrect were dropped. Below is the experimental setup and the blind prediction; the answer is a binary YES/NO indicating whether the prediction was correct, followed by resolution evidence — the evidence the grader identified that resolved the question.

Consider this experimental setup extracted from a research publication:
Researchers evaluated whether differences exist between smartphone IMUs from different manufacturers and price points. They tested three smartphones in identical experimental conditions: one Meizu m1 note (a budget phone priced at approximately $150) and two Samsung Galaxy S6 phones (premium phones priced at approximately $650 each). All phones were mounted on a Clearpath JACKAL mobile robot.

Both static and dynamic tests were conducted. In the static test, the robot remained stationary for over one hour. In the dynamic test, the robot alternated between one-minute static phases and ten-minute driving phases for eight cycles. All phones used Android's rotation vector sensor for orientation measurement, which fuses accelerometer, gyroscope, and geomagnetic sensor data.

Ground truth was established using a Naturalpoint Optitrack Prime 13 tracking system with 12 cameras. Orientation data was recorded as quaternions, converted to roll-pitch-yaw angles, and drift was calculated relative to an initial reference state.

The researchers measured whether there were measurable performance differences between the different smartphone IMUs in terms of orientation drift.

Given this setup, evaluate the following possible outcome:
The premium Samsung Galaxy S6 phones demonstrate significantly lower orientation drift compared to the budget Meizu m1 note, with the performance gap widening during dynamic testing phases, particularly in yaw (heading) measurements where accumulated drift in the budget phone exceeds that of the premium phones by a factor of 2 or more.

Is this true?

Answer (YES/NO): NO